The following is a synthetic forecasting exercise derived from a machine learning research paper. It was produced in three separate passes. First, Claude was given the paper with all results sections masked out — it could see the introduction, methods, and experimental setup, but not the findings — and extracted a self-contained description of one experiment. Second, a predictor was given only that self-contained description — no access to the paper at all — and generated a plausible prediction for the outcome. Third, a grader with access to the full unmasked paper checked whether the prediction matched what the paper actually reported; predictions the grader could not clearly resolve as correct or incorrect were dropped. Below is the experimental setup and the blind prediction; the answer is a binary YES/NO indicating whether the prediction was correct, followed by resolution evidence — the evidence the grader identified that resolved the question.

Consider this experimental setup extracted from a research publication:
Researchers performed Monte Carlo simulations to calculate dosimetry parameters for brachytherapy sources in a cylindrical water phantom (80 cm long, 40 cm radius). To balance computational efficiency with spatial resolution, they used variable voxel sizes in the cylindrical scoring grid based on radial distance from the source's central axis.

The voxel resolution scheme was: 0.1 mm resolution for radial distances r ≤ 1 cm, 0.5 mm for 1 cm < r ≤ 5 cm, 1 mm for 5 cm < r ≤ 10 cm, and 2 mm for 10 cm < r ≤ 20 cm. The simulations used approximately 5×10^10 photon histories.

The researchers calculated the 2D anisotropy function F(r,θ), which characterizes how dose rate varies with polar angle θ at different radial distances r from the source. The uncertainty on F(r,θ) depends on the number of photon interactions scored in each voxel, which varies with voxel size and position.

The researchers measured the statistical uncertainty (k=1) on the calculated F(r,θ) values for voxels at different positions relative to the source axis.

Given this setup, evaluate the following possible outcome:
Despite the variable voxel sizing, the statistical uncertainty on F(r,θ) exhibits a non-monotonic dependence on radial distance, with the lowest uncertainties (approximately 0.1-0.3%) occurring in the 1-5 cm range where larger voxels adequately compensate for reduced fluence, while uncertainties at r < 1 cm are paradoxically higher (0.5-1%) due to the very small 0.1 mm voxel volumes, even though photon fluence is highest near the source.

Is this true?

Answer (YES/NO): NO